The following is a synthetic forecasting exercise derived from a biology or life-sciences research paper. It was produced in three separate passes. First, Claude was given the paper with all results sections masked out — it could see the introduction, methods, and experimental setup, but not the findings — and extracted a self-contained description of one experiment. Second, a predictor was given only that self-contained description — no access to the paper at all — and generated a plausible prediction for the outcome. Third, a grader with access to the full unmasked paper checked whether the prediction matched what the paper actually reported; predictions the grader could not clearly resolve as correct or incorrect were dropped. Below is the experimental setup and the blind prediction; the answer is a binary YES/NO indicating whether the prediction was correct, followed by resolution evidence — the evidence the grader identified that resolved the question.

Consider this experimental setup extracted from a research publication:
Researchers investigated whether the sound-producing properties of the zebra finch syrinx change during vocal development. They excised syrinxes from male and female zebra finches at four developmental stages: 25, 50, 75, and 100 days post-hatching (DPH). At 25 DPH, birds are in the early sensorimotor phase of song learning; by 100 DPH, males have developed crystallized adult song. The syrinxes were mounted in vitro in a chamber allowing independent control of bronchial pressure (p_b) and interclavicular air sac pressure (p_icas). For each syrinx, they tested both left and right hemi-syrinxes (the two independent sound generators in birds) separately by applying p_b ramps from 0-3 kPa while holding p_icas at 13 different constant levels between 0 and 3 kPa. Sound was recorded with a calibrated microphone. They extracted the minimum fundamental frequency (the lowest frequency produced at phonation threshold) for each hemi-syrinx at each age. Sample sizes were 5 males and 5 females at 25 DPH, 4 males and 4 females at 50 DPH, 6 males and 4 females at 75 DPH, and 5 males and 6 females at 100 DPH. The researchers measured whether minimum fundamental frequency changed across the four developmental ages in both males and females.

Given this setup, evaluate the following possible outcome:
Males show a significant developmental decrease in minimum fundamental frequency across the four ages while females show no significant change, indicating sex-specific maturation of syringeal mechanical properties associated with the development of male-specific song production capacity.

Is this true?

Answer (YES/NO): NO